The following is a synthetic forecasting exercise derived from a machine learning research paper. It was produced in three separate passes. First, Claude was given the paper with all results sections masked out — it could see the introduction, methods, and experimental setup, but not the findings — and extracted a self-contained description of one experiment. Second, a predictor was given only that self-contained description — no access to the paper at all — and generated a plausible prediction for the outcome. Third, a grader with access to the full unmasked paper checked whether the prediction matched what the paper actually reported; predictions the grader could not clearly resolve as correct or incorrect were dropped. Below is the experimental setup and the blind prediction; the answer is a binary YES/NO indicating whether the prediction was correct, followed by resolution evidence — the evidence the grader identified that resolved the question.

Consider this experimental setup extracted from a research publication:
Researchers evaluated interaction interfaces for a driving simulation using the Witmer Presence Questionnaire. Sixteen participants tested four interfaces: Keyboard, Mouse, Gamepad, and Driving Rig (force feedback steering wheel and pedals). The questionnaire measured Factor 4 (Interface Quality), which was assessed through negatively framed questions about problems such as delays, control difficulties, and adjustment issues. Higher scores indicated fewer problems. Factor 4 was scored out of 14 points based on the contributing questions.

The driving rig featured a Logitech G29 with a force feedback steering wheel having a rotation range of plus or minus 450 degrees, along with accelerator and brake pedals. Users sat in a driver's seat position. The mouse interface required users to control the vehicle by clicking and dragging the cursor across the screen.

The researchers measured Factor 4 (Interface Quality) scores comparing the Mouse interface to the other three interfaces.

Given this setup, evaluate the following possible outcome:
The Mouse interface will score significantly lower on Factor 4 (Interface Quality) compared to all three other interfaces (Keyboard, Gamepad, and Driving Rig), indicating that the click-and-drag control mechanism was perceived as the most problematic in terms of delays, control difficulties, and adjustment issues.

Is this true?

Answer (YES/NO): NO